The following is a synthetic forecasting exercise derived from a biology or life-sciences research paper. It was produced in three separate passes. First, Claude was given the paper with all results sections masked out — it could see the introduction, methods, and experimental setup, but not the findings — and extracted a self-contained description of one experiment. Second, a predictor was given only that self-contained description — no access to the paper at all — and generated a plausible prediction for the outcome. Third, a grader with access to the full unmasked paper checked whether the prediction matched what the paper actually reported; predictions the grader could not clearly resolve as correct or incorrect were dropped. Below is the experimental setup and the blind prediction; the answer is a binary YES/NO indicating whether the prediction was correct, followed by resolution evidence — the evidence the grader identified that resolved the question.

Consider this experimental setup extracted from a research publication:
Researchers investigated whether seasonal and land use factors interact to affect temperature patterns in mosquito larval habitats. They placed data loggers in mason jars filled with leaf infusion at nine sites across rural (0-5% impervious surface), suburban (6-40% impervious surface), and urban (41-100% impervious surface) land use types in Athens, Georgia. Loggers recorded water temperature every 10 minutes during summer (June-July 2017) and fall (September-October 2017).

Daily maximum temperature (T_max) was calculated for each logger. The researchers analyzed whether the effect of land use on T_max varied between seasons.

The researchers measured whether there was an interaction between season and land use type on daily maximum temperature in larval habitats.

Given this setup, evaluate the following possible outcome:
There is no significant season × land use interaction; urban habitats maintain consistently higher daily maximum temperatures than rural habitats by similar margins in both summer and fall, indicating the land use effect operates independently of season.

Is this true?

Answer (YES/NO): NO